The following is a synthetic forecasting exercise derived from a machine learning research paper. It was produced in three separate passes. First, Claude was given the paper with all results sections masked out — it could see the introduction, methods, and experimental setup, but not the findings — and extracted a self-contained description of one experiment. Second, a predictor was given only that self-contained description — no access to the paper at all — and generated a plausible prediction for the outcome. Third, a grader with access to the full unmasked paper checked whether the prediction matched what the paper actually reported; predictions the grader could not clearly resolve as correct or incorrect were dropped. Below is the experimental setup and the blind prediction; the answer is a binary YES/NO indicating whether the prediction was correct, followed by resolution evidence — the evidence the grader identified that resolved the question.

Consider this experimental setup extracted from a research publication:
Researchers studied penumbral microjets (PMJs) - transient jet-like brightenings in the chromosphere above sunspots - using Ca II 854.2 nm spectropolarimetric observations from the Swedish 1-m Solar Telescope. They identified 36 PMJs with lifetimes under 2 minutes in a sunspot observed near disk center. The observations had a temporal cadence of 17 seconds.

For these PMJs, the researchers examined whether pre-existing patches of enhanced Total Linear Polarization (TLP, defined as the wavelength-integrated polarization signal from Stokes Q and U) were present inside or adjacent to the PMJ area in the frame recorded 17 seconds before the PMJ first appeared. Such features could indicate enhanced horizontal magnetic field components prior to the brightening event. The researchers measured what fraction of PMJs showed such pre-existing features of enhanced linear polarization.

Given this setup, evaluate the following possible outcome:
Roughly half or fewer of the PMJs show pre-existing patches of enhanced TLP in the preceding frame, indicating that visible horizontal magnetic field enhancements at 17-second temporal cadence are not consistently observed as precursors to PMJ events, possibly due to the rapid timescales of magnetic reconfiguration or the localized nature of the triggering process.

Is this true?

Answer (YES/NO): NO